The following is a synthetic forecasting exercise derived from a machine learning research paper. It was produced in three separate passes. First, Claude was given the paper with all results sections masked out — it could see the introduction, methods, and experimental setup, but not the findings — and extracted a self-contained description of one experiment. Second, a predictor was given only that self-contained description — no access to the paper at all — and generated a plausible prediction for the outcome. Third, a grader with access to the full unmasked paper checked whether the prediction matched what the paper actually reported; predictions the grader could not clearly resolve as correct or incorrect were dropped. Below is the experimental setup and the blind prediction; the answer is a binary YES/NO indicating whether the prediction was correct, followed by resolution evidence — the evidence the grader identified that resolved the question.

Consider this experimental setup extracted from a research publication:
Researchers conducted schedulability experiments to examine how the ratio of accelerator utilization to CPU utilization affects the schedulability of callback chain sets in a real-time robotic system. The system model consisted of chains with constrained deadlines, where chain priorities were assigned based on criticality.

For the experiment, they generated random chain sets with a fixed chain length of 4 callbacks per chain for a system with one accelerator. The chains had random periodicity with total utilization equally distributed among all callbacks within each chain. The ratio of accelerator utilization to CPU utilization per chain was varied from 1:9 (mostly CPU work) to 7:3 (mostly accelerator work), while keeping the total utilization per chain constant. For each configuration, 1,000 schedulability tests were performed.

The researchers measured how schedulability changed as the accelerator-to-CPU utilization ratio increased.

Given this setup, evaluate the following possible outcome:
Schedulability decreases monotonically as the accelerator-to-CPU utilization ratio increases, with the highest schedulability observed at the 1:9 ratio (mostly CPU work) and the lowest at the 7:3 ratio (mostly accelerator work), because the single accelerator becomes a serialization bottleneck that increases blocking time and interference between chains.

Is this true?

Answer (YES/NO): YES